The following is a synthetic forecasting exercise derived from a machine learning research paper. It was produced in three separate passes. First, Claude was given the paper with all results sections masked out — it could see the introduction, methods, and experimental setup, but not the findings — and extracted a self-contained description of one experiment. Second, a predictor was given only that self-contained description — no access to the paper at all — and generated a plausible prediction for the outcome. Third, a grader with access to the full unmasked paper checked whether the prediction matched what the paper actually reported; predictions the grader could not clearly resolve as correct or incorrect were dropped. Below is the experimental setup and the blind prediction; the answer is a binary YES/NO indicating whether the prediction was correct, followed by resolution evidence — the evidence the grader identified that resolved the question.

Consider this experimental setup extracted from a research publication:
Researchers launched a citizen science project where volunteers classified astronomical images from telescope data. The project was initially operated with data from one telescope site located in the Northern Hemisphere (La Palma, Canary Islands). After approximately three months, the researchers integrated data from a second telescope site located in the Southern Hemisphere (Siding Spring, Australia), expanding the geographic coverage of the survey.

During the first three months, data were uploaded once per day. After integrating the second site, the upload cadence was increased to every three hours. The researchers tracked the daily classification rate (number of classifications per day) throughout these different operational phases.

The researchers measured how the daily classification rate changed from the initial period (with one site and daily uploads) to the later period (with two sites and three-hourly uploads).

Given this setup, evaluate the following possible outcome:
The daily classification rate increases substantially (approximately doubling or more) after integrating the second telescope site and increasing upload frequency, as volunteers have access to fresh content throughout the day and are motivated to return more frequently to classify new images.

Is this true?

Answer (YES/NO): NO